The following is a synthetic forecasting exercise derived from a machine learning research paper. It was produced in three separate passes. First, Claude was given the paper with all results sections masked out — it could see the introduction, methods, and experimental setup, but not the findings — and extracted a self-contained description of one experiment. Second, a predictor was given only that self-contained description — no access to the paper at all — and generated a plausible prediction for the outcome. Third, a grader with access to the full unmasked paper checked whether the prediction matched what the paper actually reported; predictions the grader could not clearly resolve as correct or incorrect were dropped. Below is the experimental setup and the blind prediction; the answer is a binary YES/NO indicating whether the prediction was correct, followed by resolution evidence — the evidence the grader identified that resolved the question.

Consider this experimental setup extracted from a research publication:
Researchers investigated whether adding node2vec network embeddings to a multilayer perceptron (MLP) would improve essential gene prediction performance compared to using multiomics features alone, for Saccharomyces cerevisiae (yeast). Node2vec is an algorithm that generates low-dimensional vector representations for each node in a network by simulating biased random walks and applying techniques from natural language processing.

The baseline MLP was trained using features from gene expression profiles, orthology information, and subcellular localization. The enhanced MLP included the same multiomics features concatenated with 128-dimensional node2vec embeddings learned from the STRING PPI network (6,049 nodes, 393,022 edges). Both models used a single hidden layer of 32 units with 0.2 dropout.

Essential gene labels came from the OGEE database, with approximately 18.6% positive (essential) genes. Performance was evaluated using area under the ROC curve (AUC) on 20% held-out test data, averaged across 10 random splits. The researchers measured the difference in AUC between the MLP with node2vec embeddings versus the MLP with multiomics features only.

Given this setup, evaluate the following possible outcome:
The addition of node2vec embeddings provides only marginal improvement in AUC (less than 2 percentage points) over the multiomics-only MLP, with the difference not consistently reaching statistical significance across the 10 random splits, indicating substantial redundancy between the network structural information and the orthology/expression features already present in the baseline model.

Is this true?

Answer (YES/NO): NO